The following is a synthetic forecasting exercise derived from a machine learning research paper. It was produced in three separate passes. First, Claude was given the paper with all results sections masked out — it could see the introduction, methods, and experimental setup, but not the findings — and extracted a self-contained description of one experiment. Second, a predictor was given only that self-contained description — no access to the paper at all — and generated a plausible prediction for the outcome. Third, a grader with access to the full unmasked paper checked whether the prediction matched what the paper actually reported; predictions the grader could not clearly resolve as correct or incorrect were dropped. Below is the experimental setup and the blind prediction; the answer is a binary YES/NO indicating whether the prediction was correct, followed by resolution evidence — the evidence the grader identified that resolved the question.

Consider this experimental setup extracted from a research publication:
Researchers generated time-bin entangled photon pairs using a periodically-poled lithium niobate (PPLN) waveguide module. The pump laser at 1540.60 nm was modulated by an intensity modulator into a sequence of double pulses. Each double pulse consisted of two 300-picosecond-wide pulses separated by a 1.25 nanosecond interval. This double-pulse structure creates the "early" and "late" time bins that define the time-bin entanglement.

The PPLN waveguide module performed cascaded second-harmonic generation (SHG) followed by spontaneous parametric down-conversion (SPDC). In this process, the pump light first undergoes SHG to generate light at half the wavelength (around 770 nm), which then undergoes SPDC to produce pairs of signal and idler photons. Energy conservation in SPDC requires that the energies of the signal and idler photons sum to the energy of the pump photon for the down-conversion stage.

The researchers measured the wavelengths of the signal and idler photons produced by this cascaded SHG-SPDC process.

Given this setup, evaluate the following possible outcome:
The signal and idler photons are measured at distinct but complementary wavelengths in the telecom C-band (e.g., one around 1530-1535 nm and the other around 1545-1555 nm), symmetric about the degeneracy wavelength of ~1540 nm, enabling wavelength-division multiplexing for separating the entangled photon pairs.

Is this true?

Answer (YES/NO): YES